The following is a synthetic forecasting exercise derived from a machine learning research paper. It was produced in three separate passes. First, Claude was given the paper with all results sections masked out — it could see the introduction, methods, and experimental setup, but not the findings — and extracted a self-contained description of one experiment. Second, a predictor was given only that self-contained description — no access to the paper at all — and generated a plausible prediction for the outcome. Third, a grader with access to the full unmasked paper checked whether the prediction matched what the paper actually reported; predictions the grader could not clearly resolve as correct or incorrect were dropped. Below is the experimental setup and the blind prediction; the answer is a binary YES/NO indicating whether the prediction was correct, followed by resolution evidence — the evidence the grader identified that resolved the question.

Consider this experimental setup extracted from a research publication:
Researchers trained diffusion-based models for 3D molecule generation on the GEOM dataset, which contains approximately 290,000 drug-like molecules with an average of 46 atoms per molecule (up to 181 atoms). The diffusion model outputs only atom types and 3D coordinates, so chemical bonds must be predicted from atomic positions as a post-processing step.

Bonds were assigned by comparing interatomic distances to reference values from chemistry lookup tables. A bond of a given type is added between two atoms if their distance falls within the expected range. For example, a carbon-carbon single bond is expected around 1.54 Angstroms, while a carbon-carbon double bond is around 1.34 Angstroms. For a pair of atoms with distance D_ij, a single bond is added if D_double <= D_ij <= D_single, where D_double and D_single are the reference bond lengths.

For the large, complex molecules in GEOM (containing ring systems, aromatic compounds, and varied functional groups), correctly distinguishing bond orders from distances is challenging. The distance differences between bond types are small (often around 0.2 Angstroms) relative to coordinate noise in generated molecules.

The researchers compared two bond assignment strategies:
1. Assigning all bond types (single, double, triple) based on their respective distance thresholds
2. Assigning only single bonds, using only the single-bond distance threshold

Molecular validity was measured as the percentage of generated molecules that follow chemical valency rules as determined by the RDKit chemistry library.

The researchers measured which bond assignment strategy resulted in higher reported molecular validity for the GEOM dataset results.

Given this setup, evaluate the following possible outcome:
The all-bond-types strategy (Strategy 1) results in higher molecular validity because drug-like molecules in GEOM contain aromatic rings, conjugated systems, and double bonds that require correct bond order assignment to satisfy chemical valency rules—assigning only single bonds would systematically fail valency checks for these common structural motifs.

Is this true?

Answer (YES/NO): NO